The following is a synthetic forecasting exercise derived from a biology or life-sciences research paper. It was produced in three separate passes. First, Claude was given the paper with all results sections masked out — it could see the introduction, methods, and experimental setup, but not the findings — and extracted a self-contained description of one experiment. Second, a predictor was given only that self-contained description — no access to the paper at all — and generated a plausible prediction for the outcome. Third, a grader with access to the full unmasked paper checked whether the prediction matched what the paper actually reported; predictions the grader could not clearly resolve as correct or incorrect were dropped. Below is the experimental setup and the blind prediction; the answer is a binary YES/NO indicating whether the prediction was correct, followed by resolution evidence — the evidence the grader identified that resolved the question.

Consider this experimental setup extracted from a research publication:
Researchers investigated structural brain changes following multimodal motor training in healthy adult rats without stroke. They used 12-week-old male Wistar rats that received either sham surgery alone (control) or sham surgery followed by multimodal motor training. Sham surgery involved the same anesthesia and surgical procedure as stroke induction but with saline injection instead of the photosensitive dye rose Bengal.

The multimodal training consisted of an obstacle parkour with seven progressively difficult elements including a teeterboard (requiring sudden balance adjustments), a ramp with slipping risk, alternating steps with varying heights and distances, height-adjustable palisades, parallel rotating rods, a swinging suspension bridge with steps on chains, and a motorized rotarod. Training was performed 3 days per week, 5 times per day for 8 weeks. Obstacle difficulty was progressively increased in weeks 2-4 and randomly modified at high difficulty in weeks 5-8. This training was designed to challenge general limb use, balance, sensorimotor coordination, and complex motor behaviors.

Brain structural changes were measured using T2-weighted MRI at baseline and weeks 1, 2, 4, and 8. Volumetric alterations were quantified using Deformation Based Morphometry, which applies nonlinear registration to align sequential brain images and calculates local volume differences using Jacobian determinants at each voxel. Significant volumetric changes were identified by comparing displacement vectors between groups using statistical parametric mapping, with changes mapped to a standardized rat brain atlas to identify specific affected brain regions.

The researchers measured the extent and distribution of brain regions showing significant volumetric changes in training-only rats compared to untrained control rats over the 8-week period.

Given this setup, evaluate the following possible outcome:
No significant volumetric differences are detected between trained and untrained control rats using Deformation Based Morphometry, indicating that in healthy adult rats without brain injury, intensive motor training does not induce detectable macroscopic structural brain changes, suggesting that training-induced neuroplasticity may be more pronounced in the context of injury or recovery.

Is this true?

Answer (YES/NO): NO